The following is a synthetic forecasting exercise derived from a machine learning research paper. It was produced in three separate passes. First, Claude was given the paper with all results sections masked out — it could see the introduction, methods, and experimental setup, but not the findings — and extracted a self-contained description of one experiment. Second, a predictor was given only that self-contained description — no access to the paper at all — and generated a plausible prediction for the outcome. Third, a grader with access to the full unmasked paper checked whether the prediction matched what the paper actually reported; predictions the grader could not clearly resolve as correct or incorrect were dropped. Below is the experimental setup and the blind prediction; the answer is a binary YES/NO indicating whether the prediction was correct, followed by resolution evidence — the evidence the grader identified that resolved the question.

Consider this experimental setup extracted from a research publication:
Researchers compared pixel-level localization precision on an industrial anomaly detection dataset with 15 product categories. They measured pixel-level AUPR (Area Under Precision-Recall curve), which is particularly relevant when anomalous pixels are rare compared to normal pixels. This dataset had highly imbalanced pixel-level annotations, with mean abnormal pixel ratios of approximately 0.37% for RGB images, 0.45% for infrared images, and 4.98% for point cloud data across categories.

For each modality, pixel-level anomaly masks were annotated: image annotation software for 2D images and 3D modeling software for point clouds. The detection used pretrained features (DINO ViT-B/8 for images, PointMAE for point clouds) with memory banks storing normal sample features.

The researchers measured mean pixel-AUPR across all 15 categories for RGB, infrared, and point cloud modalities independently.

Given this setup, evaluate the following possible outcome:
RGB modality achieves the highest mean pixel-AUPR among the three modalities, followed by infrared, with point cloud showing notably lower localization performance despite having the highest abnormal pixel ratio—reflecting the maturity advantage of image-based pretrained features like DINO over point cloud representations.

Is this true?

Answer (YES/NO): YES